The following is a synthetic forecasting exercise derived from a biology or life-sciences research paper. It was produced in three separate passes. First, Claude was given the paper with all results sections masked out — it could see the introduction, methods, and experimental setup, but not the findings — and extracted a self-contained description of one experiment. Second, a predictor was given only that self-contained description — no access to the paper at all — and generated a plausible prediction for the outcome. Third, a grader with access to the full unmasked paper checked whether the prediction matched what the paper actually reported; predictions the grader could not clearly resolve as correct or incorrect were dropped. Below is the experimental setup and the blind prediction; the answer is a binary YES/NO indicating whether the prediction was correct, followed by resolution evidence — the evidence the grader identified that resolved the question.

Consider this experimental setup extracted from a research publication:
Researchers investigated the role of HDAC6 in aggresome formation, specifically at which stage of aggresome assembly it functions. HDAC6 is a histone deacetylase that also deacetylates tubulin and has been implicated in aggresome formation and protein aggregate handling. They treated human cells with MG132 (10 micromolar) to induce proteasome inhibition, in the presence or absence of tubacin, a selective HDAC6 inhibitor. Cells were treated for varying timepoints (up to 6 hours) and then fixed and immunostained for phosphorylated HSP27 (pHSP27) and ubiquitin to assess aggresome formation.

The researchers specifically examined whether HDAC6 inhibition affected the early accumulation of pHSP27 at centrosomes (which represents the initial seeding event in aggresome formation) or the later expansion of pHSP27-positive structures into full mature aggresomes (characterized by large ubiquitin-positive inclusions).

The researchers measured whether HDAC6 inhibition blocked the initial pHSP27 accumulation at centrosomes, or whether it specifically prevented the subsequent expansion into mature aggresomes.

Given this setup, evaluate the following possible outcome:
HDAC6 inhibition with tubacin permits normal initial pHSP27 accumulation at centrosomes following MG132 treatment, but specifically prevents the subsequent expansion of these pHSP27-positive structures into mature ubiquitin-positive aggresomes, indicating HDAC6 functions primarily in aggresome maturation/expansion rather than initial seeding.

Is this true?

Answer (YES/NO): YES